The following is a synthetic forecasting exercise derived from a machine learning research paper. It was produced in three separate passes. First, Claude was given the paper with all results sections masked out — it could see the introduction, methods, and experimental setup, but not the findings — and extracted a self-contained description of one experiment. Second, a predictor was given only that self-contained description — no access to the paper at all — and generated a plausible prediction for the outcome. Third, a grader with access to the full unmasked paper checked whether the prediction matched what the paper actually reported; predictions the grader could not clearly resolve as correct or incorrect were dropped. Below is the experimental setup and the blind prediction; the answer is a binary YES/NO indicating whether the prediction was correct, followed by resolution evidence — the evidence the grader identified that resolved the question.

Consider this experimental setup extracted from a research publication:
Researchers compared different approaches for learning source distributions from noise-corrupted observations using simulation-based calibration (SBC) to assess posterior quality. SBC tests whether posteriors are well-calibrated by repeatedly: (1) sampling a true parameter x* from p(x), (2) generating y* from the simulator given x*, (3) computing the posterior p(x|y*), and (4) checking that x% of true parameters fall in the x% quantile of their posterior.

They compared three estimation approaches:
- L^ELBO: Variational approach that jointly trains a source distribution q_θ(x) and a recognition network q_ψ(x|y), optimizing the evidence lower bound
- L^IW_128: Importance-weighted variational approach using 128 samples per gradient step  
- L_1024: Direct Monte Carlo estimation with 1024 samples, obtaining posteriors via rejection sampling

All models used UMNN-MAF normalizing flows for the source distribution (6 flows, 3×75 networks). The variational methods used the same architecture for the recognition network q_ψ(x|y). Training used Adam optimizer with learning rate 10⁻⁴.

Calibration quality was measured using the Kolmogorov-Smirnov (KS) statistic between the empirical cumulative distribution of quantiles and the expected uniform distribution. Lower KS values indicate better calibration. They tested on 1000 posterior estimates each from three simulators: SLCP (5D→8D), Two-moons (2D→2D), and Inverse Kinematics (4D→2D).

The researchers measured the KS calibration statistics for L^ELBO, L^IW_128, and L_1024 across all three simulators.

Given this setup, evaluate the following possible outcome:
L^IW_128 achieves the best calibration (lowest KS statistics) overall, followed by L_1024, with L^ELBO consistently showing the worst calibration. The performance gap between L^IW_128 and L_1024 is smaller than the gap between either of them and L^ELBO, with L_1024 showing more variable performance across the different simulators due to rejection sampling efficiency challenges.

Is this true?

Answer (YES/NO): NO